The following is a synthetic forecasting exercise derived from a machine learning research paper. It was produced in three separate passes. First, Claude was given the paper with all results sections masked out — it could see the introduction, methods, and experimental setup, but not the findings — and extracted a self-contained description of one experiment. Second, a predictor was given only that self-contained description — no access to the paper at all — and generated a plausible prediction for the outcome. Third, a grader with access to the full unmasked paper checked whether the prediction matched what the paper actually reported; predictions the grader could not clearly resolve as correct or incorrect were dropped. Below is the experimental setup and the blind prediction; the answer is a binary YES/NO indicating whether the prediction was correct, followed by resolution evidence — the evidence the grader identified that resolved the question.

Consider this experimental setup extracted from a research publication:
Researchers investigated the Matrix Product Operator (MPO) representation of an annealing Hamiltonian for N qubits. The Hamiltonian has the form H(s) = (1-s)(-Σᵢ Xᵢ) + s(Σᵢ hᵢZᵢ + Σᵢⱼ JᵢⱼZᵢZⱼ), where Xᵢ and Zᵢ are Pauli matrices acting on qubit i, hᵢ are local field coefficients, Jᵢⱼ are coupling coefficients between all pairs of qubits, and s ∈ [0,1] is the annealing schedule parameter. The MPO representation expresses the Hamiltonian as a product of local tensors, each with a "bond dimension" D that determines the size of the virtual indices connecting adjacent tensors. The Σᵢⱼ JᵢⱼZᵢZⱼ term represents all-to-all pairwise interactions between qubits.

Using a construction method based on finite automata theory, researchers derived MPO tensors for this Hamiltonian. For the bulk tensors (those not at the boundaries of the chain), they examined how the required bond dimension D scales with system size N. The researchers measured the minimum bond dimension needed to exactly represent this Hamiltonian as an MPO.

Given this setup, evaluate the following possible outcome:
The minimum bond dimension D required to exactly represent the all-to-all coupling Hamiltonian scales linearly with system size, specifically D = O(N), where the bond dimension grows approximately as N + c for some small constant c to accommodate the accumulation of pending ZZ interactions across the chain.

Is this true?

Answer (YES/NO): NO